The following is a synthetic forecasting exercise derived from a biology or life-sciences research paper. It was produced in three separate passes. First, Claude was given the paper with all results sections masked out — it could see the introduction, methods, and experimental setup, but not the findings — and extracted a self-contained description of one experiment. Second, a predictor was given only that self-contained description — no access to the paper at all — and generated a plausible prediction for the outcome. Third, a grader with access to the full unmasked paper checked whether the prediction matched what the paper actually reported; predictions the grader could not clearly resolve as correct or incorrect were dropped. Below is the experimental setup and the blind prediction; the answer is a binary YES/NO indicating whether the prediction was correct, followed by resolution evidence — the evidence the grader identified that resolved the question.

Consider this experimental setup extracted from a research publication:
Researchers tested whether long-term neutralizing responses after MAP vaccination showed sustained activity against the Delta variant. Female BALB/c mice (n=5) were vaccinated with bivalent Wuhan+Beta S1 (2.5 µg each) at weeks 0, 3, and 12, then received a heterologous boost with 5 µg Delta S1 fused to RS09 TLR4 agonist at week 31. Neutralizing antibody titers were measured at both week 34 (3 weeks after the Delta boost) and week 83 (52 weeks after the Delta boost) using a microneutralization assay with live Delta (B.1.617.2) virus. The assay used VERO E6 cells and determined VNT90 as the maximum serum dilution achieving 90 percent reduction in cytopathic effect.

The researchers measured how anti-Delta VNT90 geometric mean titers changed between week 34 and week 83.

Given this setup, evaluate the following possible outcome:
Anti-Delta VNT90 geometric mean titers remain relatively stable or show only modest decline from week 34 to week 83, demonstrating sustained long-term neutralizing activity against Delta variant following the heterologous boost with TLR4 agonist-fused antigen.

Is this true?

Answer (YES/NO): YES